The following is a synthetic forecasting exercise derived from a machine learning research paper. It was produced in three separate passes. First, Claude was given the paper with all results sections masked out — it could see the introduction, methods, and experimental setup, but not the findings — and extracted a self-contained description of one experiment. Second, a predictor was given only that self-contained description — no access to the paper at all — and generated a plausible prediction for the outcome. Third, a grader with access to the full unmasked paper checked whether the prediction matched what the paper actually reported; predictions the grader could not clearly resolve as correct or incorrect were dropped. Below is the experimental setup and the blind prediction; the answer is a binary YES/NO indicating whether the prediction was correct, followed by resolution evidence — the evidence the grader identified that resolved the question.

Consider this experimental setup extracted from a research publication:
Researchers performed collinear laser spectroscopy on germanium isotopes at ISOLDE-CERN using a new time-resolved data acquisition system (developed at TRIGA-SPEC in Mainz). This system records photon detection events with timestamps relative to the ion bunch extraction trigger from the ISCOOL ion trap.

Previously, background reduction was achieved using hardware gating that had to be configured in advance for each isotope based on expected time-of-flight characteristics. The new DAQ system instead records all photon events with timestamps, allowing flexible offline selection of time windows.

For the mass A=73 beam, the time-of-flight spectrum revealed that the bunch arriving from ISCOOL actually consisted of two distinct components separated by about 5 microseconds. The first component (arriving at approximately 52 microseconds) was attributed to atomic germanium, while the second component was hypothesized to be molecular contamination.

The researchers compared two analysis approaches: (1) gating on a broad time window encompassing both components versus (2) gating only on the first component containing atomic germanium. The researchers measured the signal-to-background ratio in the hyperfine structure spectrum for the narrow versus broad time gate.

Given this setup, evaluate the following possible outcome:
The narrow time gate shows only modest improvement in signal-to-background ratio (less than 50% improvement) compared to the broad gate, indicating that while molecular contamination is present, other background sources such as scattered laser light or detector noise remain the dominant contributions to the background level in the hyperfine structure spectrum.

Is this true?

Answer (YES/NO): NO